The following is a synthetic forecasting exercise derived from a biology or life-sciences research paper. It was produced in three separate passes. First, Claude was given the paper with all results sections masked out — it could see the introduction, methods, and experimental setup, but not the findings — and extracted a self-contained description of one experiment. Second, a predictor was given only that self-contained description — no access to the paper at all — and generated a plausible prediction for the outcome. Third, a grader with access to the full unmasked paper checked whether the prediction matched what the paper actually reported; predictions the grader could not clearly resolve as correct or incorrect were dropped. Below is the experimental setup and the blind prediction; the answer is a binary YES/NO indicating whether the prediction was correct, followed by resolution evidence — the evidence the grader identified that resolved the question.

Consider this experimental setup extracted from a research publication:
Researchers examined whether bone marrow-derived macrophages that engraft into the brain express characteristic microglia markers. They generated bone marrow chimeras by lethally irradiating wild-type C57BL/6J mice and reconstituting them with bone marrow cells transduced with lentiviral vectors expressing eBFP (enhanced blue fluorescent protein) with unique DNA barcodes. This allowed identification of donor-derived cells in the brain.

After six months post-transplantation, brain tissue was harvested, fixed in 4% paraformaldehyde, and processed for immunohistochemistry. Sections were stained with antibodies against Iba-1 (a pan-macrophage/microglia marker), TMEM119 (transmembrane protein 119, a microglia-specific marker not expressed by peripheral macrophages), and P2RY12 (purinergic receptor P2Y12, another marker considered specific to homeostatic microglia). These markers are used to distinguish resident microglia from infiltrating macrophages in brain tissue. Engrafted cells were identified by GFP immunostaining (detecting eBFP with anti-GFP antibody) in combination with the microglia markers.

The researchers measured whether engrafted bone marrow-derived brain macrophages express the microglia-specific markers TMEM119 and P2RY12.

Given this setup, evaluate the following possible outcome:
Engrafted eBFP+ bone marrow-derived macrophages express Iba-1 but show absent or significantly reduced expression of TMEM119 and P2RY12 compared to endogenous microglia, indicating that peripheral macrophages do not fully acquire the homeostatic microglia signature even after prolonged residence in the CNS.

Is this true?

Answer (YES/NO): YES